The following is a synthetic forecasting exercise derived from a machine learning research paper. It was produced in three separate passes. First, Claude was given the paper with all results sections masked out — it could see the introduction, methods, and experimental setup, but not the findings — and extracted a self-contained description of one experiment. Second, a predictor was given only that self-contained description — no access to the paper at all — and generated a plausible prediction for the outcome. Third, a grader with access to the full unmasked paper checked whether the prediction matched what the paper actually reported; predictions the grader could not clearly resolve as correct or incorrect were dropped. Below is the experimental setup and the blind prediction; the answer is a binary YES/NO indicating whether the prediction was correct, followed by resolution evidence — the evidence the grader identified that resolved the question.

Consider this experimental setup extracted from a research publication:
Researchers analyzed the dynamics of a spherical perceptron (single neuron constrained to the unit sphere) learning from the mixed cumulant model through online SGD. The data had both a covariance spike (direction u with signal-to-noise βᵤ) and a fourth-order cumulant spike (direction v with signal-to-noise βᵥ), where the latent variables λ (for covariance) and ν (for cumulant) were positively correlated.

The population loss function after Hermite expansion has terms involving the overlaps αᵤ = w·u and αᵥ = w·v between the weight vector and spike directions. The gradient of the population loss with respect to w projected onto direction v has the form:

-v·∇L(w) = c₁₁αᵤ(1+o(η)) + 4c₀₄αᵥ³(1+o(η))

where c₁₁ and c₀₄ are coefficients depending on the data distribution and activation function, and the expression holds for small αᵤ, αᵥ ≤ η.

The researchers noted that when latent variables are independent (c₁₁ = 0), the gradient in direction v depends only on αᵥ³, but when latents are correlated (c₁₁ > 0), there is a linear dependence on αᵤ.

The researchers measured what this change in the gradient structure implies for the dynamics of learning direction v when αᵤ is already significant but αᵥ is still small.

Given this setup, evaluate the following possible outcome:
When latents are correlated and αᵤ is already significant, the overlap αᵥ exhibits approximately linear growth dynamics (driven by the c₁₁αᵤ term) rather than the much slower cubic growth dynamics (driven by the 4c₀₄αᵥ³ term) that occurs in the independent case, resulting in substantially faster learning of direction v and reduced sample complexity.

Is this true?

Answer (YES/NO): YES